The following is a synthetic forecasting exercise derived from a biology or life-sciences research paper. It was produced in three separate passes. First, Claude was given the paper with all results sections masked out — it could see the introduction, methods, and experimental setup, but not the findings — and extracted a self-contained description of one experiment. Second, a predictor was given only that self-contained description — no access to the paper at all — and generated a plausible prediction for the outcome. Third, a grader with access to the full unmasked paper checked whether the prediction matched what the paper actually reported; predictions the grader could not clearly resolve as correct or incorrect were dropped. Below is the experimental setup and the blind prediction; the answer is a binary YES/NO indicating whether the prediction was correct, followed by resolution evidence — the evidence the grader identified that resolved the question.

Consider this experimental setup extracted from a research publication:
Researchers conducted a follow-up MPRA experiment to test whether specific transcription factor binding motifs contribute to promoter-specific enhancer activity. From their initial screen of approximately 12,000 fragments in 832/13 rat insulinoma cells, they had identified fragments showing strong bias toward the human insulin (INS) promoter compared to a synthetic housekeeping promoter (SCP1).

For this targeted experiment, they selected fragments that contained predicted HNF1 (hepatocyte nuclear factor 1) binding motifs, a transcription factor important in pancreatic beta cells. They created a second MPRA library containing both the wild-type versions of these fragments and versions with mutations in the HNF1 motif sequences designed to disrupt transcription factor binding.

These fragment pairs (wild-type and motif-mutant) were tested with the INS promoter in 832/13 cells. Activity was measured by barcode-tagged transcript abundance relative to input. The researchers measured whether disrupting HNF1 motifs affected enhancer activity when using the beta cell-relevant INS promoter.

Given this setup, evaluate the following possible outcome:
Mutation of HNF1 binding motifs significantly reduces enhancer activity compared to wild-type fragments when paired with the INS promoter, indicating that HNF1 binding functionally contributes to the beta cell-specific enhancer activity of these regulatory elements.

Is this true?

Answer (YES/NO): YES